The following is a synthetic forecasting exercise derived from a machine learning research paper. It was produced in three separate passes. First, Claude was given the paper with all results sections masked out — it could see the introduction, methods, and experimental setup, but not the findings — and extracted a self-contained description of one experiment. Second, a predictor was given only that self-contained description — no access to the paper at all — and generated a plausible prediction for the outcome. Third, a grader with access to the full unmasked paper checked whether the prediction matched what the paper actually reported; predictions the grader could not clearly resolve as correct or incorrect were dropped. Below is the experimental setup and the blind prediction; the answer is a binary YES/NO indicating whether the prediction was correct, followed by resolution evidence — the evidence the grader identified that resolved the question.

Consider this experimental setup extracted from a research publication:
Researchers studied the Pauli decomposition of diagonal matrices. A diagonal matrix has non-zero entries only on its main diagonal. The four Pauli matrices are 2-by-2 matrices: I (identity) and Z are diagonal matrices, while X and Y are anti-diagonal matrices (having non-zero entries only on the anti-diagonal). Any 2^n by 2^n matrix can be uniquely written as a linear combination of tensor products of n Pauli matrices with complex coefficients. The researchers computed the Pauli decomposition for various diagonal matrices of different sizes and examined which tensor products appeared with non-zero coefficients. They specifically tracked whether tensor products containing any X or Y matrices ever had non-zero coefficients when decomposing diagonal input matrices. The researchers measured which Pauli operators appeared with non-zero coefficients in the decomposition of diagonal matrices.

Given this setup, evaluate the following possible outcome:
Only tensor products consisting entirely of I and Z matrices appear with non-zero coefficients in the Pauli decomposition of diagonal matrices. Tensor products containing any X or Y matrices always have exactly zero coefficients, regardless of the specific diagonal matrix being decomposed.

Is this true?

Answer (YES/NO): YES